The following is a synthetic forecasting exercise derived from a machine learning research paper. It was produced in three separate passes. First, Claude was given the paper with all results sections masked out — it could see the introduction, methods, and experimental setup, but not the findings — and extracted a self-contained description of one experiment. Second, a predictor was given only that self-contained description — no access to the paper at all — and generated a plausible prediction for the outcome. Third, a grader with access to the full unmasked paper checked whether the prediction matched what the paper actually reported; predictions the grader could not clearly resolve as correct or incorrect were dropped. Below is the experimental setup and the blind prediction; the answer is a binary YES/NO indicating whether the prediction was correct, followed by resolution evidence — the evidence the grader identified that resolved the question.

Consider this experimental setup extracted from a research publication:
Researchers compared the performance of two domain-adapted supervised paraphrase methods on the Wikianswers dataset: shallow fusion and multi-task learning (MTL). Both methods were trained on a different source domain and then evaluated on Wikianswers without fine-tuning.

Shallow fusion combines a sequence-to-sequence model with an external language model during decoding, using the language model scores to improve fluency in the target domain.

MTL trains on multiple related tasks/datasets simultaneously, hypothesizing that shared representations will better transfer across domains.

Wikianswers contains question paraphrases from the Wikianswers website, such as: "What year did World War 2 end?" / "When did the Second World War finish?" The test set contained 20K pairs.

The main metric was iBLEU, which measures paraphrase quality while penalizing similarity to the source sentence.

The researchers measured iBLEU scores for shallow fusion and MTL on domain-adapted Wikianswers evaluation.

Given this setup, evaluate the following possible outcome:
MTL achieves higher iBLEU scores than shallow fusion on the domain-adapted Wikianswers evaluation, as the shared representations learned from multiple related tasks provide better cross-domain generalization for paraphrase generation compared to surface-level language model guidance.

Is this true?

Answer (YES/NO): NO